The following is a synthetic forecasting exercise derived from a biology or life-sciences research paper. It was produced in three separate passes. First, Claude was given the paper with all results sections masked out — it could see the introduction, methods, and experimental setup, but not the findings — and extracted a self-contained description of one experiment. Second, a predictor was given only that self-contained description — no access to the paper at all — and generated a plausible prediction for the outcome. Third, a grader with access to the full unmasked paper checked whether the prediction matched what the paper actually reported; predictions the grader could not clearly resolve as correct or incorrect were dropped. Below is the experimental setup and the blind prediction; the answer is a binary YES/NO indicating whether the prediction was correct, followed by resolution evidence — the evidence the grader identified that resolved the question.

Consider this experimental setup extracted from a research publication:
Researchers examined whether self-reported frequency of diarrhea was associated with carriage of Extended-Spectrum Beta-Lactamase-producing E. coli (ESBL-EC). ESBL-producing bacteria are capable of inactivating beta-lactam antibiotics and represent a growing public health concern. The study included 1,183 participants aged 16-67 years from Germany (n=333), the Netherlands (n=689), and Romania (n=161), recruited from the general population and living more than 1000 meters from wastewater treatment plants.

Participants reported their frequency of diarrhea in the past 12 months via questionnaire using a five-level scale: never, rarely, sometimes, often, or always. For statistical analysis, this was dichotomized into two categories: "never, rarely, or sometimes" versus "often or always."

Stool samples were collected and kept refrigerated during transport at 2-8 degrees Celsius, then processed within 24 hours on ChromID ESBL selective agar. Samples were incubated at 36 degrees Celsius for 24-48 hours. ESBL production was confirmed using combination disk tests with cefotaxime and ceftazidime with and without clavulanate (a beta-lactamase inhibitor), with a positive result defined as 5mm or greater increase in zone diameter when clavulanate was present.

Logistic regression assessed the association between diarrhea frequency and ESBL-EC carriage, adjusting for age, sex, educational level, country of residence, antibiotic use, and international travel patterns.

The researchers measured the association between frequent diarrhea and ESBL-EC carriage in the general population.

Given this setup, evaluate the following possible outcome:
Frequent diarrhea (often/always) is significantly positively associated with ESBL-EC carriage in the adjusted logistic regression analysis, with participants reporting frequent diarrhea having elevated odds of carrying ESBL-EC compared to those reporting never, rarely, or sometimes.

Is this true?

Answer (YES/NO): NO